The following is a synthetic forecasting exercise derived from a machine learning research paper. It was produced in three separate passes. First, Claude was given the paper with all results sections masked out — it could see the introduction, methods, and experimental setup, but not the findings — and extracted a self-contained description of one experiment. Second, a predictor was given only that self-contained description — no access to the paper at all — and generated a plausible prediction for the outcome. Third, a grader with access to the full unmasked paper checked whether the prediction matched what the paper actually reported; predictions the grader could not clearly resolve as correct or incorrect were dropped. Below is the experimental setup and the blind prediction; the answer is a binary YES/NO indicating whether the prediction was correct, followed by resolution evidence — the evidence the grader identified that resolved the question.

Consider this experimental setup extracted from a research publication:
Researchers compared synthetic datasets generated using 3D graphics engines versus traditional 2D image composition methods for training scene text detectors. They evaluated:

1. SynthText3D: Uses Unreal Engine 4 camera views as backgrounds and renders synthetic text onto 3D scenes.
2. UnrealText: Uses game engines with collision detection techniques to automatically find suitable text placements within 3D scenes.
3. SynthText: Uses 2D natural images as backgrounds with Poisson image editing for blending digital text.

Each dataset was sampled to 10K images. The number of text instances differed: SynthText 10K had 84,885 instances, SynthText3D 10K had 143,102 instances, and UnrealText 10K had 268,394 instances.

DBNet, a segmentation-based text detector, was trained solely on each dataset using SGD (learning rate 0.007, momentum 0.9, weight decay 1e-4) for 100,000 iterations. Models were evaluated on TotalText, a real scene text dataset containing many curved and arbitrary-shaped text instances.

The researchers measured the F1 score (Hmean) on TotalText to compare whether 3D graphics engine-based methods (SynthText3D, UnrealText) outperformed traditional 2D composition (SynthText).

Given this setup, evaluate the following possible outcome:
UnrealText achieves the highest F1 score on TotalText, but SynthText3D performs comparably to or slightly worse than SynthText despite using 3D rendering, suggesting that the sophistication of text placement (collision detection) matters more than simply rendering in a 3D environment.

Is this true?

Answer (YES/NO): NO